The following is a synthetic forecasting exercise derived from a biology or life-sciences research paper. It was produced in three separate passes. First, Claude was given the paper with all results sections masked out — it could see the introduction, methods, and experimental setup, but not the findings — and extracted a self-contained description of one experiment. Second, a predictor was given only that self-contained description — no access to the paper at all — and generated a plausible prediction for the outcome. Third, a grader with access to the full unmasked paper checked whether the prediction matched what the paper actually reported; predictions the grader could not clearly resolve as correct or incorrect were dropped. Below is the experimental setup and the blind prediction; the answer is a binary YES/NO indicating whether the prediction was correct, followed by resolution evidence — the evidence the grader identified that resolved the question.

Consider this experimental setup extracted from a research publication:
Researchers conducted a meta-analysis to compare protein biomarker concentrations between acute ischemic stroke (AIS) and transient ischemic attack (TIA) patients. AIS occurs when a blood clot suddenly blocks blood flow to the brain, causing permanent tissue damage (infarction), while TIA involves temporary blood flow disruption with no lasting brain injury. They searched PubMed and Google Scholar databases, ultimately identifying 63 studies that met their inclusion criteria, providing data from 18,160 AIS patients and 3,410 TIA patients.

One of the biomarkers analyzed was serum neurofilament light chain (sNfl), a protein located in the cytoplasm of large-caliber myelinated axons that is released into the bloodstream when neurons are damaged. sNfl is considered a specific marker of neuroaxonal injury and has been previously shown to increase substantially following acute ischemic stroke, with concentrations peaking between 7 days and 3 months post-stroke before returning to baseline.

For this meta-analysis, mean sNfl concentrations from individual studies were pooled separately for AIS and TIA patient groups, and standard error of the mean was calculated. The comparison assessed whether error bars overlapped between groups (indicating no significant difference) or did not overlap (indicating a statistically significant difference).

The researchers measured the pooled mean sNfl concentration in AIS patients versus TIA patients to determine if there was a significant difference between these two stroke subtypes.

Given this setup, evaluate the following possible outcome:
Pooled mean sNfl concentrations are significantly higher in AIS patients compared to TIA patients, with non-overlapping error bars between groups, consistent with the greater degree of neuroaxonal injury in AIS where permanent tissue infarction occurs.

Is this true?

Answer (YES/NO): YES